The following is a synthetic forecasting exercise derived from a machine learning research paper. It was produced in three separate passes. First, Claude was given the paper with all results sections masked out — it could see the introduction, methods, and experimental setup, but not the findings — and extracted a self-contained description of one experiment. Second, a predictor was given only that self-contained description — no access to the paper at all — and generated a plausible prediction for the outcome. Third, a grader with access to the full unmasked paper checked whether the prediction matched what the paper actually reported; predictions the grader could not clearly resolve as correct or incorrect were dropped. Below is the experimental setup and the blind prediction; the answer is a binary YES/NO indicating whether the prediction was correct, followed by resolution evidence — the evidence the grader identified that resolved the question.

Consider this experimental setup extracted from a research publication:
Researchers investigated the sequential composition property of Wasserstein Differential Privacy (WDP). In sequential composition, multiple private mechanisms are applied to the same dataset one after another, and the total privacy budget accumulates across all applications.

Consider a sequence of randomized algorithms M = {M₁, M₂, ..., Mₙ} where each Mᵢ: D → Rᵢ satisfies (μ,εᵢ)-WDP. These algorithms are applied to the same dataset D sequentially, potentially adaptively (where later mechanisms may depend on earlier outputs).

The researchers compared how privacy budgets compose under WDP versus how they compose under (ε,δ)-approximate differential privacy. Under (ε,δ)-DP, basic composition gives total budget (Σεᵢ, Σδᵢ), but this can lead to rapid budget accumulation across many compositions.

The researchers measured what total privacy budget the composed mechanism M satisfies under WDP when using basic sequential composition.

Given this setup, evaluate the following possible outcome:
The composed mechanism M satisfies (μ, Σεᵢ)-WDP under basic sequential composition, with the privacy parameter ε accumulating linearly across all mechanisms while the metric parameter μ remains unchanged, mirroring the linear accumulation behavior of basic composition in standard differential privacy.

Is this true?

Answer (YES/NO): YES